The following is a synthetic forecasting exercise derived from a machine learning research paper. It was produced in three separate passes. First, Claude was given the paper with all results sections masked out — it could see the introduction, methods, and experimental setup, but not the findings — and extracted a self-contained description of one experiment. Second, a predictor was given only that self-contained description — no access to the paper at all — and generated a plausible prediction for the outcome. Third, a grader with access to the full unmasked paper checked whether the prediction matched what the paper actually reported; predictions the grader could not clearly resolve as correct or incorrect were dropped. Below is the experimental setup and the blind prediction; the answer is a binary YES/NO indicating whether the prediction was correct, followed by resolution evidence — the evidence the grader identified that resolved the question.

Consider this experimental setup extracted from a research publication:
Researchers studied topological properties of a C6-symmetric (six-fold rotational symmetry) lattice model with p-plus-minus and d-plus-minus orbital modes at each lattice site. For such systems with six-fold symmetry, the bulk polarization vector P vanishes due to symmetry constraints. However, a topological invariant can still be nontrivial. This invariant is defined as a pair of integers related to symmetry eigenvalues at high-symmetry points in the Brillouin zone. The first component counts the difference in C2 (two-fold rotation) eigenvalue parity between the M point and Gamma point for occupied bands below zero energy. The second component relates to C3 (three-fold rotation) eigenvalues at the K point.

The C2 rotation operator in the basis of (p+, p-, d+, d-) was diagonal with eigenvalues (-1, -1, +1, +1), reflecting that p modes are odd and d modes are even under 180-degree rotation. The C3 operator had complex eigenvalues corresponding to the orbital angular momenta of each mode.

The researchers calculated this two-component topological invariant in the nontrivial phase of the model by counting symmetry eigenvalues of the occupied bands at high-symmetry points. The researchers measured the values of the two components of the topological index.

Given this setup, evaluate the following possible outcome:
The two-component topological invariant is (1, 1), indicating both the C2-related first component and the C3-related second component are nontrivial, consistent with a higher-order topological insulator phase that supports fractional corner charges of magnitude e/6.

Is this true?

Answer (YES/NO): NO